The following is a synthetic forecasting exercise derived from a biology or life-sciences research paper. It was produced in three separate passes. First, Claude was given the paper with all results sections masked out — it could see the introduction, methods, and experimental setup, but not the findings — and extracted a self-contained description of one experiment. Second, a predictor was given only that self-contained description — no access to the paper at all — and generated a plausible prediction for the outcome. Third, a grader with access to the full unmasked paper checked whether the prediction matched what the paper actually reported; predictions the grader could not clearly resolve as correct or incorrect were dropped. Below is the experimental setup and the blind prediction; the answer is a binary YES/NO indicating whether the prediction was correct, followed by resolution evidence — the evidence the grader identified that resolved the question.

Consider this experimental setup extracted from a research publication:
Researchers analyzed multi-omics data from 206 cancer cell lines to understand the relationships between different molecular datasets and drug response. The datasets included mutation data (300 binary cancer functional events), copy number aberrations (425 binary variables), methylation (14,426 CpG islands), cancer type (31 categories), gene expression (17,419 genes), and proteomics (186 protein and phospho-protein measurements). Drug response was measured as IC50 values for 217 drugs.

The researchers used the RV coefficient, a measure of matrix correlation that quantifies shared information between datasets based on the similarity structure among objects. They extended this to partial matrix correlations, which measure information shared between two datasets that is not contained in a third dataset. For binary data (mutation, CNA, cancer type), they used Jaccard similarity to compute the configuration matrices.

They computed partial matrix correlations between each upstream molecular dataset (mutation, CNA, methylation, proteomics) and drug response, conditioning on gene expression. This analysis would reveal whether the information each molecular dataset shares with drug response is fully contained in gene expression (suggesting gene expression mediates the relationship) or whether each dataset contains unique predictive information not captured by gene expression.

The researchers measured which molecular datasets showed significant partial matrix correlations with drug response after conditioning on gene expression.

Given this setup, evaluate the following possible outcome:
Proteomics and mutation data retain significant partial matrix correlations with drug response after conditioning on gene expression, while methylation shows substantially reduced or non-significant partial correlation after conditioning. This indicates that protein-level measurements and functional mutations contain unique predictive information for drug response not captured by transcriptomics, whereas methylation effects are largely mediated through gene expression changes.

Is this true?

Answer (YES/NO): NO